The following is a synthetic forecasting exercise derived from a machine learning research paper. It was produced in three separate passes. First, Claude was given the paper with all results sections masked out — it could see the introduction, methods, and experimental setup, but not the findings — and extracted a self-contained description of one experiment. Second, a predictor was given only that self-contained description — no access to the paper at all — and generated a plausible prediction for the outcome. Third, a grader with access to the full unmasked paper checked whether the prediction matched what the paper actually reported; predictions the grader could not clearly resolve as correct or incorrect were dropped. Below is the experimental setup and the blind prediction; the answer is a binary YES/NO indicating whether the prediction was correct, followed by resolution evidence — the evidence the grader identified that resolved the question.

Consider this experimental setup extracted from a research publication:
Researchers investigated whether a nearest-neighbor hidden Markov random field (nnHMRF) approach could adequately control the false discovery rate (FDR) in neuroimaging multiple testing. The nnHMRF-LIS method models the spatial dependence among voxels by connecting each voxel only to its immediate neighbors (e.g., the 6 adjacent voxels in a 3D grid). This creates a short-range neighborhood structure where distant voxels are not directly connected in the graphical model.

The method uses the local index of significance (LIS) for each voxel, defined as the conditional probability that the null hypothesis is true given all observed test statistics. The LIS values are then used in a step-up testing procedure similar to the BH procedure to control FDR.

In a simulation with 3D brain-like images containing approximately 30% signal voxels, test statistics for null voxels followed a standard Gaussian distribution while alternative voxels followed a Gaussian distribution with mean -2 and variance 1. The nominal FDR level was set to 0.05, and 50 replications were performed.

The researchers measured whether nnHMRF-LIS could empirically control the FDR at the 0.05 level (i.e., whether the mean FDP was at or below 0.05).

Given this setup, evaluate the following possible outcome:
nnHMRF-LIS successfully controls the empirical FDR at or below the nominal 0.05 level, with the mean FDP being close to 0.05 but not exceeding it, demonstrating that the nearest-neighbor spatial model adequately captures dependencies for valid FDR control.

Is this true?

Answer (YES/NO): NO